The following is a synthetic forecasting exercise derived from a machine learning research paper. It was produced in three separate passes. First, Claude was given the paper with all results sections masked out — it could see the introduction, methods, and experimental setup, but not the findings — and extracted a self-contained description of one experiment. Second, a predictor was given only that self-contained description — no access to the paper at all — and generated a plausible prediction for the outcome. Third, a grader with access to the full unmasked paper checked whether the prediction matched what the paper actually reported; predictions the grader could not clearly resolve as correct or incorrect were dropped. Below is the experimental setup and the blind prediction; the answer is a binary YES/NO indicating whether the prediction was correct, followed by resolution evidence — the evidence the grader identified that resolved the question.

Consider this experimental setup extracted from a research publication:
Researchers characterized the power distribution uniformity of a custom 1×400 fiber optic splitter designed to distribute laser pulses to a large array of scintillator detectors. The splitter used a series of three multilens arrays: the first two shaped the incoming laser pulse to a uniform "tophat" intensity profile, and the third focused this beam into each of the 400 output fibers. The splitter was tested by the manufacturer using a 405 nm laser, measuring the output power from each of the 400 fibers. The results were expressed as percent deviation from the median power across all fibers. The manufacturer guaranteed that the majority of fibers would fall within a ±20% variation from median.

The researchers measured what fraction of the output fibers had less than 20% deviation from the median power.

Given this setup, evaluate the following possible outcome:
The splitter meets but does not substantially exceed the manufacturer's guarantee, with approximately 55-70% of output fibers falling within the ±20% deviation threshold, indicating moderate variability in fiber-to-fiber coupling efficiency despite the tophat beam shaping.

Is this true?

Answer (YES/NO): NO